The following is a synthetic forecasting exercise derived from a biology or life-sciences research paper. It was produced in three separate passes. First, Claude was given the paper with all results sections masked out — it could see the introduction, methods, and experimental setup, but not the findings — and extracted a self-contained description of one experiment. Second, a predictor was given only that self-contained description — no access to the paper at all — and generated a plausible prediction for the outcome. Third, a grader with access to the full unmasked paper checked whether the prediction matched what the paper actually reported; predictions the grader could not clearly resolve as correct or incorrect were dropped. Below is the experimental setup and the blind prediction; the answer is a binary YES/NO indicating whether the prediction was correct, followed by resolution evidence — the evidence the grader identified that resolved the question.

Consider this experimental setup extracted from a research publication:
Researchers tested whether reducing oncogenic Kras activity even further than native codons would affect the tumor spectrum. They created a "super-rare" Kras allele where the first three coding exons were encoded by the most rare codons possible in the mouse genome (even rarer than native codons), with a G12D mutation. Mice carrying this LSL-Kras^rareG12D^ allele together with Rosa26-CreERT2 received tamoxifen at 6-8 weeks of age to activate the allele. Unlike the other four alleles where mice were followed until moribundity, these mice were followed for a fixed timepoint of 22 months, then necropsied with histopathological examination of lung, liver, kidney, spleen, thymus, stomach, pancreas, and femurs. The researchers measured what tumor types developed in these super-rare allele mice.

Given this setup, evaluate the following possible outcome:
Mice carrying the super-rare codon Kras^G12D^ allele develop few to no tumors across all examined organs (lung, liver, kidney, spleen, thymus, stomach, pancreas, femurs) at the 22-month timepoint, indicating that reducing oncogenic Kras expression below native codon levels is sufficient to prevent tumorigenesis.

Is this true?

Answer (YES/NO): NO